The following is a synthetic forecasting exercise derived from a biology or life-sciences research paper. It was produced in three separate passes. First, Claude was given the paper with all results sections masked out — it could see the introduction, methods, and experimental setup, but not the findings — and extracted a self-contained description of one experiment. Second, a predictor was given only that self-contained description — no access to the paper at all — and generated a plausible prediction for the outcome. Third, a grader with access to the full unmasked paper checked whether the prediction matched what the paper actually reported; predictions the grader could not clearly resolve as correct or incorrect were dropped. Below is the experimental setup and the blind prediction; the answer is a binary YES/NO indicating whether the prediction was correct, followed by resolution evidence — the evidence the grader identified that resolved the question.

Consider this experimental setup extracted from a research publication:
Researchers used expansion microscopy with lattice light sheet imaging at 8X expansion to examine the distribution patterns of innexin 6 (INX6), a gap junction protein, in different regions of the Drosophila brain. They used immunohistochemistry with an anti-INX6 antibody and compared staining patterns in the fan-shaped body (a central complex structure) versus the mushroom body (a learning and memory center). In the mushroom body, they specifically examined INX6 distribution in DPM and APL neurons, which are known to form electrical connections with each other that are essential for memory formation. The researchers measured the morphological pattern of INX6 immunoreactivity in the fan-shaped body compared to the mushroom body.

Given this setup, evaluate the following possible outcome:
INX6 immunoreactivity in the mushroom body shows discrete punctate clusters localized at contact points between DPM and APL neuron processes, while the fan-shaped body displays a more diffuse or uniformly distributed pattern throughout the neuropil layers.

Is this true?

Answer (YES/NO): NO